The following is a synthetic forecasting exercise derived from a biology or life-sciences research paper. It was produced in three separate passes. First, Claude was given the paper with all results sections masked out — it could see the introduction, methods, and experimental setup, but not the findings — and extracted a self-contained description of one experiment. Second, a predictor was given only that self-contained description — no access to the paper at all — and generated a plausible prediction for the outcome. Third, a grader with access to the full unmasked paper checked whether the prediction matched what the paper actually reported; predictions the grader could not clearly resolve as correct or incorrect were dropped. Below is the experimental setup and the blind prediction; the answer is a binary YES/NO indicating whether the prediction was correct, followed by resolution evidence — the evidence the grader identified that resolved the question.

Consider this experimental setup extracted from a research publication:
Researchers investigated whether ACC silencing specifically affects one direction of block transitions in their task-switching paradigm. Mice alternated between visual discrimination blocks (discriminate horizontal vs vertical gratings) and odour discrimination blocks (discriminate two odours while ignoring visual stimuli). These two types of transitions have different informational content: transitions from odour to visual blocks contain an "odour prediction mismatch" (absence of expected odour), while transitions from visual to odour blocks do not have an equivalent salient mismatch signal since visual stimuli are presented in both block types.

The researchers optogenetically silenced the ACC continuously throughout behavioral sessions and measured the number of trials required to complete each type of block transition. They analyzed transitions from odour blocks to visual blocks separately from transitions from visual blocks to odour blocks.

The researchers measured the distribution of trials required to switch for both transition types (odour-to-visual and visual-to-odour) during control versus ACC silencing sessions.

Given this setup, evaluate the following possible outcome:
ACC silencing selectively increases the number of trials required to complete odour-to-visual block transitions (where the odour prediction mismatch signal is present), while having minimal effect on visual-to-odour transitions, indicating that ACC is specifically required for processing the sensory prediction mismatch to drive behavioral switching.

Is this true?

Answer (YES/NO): YES